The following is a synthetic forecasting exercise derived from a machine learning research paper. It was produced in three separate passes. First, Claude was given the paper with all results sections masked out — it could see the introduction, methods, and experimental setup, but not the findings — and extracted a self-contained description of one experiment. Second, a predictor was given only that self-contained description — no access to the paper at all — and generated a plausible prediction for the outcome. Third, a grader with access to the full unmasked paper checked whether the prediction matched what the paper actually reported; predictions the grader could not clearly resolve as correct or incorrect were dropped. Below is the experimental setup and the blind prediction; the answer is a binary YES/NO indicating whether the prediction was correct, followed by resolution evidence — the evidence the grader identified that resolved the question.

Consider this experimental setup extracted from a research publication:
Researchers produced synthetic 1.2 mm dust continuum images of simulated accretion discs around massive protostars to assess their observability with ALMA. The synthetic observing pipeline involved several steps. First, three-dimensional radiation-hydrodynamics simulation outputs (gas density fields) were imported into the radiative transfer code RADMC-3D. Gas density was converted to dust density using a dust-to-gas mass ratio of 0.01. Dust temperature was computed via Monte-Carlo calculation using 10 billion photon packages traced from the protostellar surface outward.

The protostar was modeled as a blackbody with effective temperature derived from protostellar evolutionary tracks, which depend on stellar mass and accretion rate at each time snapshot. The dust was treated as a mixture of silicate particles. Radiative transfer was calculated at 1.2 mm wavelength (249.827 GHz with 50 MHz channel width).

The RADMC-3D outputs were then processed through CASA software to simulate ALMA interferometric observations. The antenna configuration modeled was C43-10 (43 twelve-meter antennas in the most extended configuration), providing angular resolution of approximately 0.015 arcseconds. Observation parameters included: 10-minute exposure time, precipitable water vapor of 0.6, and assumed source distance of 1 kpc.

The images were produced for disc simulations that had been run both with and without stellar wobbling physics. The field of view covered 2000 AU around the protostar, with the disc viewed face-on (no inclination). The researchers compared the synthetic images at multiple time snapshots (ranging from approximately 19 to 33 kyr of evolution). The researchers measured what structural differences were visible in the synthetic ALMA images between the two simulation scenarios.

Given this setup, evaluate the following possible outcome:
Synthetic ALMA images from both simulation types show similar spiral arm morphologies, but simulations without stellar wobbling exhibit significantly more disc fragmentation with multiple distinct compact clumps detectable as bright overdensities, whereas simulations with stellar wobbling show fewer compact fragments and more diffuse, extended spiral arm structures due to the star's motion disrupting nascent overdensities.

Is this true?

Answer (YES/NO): NO